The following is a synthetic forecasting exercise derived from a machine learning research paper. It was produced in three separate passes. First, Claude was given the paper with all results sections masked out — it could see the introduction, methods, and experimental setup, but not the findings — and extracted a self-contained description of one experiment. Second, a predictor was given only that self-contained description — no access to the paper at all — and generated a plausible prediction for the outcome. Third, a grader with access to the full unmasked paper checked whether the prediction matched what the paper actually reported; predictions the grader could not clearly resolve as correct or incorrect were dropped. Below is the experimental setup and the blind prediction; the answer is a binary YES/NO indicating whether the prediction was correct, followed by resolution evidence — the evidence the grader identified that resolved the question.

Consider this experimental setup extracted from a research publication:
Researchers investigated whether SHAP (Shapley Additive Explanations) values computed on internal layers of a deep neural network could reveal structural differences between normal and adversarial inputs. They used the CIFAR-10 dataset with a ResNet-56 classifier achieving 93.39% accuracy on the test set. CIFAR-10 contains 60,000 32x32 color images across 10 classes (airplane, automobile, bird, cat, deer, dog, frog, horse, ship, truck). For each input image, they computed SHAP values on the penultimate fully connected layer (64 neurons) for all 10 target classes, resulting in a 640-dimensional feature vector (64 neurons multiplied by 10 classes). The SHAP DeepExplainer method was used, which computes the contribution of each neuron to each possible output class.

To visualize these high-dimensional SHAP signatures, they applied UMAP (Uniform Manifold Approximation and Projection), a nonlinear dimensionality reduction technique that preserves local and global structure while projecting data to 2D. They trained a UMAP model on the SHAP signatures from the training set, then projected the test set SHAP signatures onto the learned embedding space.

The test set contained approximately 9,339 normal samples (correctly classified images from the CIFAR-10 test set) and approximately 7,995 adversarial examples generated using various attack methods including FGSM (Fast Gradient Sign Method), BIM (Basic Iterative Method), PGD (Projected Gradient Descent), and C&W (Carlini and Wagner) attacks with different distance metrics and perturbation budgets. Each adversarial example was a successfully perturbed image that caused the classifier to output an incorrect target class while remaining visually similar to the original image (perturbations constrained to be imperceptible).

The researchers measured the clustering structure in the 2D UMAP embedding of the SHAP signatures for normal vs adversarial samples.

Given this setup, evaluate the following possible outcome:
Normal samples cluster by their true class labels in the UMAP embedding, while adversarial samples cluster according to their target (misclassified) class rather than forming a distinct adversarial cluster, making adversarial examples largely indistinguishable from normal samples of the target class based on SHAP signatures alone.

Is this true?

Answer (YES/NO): NO